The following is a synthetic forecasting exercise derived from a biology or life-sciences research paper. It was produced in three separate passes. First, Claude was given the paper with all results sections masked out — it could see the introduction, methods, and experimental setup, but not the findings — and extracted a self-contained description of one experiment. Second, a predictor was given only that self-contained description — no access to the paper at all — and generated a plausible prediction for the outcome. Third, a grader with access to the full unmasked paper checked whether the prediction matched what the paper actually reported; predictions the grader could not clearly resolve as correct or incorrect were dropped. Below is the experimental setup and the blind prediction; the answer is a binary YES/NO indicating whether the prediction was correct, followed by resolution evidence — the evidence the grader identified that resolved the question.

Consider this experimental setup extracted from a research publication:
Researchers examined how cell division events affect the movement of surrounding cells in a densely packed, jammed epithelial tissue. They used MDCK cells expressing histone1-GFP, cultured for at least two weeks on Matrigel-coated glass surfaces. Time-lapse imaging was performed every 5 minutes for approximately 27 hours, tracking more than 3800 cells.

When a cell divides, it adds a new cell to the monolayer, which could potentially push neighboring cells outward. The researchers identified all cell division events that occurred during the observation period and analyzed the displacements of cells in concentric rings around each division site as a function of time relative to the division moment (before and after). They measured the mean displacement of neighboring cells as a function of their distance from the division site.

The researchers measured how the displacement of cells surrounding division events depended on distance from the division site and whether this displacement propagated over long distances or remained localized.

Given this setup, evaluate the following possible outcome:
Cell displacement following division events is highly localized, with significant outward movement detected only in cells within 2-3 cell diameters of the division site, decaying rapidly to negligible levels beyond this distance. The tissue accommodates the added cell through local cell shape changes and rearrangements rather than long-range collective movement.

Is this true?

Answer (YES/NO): YES